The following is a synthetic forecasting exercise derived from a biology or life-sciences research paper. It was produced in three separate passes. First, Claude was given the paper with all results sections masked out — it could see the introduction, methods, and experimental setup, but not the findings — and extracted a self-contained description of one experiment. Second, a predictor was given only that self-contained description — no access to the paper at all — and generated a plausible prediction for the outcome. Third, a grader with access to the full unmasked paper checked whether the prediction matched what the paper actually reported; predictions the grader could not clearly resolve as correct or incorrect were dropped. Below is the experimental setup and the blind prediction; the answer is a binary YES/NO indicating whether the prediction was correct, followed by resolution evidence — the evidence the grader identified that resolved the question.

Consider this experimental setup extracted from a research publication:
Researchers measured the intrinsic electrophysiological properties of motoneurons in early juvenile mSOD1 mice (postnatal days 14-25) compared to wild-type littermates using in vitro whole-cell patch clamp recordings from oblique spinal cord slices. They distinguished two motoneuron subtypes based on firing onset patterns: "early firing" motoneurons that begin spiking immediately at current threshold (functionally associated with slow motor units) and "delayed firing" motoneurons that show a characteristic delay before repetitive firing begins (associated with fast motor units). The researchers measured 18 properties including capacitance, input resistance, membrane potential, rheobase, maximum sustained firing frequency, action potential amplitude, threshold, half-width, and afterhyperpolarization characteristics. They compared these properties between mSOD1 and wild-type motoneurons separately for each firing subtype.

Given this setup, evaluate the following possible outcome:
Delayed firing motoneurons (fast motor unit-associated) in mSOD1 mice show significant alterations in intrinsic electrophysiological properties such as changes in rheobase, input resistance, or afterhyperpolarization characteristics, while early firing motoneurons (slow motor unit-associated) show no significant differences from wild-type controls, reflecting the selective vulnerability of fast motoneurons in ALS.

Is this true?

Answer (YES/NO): NO